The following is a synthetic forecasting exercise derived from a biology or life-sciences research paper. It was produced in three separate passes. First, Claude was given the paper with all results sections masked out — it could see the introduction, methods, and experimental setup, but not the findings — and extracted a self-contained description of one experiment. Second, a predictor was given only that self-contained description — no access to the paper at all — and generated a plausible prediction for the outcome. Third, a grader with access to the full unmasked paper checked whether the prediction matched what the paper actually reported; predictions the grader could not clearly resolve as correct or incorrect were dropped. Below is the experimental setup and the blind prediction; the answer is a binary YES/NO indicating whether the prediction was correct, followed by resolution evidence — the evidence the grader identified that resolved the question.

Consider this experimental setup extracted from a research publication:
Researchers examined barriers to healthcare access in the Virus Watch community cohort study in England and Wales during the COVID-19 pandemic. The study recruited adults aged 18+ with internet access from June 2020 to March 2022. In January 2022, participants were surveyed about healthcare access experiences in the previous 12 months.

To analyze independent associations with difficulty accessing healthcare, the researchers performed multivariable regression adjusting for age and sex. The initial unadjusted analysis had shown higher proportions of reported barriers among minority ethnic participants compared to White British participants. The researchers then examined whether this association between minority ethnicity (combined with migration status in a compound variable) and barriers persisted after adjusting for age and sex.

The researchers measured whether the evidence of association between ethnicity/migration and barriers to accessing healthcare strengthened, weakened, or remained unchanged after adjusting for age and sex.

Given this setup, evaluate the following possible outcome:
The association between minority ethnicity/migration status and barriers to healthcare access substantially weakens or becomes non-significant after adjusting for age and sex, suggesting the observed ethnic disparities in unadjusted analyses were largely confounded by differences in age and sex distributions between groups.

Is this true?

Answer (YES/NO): YES